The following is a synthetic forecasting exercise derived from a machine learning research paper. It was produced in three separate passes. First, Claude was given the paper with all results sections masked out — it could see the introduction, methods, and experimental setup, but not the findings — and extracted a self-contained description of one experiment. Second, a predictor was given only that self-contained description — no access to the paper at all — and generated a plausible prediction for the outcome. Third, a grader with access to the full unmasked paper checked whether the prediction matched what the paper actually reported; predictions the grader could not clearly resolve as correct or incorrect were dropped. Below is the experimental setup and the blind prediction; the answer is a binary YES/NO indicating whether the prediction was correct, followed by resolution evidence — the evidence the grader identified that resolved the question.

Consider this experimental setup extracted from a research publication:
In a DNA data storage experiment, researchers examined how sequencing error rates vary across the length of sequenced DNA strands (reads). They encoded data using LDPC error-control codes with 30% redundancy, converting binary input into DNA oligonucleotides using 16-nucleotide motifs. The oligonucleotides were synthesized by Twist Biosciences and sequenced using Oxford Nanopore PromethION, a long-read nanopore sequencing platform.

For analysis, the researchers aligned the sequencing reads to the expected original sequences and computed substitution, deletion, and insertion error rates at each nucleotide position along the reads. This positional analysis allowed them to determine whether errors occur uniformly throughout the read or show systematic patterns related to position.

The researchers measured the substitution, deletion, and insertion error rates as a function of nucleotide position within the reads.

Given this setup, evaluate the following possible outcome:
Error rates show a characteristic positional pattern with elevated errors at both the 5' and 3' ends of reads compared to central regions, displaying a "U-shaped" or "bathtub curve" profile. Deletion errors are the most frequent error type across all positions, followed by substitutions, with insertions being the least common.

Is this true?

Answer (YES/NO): NO